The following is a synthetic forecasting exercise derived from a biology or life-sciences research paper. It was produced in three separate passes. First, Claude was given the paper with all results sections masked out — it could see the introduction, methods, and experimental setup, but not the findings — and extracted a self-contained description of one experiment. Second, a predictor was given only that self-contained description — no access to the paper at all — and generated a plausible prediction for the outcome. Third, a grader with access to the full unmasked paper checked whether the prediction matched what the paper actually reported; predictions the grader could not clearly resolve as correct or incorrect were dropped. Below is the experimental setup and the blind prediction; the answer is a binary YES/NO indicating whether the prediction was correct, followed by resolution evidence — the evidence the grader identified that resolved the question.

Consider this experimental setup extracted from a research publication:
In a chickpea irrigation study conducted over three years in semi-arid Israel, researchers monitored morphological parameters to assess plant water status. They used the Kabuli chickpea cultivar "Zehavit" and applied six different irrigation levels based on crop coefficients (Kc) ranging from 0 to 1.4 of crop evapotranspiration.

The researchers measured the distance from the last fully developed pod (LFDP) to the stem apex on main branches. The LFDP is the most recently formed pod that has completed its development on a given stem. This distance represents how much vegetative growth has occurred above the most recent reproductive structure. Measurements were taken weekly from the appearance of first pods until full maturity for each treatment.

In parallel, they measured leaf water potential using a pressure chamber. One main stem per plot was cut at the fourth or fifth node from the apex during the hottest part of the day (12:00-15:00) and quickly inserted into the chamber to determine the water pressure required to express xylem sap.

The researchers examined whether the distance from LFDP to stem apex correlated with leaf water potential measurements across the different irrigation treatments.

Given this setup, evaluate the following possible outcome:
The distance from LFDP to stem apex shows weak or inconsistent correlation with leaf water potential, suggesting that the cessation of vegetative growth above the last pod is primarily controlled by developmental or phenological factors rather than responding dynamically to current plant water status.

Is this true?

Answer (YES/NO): NO